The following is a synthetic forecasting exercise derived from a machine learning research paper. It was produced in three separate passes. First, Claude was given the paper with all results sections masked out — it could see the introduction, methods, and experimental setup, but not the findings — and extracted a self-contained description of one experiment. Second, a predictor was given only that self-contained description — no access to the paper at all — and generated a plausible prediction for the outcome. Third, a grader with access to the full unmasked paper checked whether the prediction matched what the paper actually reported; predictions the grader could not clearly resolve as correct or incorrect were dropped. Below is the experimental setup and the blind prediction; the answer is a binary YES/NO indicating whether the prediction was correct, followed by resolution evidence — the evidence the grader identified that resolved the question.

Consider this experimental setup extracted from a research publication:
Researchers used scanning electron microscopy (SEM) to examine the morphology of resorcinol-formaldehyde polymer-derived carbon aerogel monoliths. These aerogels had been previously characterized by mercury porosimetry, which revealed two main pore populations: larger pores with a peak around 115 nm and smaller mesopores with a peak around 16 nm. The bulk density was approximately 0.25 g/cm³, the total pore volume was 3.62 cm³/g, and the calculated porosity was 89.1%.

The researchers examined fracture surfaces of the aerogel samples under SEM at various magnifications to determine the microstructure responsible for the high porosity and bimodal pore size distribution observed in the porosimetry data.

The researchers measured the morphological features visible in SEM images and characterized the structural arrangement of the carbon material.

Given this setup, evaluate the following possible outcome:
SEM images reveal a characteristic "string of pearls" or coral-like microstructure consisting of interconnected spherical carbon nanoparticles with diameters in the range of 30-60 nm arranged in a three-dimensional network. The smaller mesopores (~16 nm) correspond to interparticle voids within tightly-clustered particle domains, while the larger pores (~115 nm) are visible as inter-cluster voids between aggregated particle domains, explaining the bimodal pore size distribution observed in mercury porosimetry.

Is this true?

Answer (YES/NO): NO